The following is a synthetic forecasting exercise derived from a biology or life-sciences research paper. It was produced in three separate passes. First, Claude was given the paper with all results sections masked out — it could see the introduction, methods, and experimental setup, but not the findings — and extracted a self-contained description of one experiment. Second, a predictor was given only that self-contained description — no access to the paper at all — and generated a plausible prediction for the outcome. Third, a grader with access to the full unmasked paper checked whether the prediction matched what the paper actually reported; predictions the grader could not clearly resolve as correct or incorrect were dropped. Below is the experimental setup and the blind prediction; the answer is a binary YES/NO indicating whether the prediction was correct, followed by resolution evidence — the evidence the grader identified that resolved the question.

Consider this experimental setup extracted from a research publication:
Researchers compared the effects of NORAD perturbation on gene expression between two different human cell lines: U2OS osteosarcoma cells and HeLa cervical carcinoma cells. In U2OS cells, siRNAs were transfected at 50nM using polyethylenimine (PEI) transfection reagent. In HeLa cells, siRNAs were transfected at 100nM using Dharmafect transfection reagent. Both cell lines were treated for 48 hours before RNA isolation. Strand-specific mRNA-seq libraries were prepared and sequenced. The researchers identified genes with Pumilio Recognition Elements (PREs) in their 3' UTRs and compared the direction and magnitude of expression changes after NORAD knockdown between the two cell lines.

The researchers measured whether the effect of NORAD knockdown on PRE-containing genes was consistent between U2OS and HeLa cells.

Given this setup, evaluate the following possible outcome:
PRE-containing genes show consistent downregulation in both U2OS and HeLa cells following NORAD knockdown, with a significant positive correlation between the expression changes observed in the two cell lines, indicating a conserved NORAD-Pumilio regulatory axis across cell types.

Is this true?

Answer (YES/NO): NO